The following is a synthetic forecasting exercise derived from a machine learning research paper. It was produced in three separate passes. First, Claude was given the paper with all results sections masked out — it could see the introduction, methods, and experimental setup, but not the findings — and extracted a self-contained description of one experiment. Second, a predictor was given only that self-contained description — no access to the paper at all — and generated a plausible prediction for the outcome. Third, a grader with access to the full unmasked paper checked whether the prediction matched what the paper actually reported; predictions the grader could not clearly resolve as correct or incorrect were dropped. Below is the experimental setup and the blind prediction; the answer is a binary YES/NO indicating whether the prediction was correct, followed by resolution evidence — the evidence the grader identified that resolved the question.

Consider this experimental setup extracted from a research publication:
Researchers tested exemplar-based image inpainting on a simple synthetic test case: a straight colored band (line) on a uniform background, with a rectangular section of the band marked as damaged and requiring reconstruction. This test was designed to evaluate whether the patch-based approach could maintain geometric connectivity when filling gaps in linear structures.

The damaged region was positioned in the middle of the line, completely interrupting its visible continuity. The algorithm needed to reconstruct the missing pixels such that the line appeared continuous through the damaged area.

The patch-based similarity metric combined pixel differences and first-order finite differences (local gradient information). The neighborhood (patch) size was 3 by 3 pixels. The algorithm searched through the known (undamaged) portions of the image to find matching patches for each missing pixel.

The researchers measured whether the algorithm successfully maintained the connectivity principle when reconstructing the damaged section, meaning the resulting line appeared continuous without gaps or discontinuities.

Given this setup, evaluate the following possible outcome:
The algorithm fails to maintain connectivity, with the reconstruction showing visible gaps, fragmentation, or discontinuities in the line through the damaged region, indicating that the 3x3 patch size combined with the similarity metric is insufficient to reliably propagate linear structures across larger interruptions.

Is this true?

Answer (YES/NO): NO